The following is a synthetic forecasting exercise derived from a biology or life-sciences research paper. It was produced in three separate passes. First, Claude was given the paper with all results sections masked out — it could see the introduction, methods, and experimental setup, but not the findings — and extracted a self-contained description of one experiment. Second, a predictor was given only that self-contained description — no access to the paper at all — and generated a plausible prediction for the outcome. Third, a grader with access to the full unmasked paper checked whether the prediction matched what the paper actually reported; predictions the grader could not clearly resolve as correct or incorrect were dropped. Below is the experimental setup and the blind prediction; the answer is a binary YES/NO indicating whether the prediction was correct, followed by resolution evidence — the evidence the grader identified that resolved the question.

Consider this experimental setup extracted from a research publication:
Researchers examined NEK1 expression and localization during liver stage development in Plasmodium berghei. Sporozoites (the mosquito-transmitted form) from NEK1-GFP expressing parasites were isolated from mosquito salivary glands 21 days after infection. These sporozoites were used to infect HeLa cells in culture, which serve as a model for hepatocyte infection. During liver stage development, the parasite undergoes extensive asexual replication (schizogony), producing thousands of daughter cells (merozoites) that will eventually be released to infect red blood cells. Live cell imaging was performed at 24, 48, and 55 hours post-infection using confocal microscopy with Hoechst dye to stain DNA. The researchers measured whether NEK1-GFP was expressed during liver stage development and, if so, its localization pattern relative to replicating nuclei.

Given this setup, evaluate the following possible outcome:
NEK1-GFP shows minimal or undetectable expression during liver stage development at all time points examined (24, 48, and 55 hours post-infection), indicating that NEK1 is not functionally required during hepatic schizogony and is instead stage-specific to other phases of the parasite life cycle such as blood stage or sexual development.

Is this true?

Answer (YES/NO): NO